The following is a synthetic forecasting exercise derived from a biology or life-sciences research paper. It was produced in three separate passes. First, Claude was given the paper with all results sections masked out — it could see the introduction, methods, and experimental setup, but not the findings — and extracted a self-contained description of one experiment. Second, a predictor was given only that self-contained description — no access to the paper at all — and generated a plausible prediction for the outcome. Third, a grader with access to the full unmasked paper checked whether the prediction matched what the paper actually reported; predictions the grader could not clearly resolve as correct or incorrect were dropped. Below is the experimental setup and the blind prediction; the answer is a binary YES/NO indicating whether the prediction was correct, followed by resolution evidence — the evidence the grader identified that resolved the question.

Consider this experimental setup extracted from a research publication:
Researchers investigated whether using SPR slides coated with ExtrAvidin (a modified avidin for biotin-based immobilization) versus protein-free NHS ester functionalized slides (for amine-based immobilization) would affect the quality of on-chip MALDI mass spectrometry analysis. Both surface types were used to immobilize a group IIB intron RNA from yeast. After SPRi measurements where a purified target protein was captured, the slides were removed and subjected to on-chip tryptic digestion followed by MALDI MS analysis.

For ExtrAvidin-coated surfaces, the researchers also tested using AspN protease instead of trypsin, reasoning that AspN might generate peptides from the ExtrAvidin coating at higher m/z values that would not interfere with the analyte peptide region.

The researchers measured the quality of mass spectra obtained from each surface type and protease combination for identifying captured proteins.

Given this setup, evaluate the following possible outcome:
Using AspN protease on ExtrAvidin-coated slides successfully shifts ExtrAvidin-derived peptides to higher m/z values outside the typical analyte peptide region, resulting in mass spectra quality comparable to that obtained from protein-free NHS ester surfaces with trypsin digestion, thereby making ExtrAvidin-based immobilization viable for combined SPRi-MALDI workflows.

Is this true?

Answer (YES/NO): NO